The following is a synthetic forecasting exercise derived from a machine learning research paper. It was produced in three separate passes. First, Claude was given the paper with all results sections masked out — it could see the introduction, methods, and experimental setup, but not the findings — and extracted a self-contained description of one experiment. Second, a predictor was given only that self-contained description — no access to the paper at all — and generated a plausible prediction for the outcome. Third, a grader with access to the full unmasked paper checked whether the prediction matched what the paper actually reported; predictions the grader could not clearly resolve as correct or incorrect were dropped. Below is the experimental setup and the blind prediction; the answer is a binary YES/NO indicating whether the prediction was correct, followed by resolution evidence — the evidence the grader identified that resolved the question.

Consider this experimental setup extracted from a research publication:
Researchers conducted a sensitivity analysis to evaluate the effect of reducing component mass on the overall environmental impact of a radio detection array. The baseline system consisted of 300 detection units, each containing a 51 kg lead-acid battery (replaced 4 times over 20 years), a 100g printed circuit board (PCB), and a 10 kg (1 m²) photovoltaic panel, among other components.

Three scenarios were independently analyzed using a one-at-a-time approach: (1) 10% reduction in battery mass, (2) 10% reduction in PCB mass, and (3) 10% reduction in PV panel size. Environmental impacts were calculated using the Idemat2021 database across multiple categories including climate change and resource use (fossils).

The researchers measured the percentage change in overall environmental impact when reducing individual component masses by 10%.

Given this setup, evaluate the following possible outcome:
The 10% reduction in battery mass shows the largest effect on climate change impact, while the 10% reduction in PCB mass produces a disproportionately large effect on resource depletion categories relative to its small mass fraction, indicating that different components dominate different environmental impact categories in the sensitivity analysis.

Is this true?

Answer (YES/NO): NO